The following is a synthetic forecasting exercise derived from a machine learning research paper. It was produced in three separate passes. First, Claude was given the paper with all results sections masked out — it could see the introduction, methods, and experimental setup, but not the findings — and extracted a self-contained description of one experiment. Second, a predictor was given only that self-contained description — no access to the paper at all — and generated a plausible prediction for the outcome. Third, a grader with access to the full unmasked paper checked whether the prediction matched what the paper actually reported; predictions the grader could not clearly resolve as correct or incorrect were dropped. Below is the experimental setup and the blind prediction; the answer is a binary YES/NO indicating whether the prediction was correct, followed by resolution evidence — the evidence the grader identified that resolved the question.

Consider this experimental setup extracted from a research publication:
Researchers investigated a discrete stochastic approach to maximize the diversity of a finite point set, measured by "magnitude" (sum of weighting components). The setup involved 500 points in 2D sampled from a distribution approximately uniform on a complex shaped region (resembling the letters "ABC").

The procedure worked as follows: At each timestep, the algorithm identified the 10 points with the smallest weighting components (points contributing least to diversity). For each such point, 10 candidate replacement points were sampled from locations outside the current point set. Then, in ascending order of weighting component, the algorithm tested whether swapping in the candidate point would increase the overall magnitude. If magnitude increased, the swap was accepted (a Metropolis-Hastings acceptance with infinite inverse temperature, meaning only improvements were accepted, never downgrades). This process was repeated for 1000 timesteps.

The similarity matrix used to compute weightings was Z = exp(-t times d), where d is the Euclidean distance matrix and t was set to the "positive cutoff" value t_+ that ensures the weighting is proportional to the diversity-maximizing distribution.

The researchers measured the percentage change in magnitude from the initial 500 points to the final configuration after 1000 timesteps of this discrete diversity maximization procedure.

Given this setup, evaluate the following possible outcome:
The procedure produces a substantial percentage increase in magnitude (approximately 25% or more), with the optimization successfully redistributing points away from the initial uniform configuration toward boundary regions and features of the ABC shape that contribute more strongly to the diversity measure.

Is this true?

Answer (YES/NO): YES